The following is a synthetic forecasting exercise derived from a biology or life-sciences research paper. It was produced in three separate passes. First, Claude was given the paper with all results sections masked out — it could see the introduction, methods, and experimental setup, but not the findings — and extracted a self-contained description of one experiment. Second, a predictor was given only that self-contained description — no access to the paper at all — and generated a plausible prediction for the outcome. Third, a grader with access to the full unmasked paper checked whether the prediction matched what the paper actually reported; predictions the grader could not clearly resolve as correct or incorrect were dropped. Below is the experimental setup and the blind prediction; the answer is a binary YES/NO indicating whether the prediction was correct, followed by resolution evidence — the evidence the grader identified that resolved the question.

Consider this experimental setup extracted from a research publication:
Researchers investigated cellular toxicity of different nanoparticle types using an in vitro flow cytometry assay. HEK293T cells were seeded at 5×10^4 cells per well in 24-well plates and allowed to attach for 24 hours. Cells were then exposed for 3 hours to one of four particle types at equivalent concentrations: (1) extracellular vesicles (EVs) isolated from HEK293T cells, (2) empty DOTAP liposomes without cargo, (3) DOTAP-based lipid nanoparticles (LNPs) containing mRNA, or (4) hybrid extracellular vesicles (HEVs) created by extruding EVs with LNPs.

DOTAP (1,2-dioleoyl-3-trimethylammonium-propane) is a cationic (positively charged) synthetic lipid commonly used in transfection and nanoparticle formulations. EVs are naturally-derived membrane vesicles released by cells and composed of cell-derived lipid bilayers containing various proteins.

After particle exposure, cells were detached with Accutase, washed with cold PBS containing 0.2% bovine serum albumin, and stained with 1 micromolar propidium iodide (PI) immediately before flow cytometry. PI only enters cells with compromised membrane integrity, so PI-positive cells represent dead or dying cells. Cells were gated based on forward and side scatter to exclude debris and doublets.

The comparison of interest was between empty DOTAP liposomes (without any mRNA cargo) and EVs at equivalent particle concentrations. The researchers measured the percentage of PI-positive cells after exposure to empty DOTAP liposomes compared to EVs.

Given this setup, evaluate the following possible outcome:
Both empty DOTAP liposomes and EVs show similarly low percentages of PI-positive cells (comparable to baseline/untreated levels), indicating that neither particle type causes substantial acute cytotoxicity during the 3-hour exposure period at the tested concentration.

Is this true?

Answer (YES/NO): NO